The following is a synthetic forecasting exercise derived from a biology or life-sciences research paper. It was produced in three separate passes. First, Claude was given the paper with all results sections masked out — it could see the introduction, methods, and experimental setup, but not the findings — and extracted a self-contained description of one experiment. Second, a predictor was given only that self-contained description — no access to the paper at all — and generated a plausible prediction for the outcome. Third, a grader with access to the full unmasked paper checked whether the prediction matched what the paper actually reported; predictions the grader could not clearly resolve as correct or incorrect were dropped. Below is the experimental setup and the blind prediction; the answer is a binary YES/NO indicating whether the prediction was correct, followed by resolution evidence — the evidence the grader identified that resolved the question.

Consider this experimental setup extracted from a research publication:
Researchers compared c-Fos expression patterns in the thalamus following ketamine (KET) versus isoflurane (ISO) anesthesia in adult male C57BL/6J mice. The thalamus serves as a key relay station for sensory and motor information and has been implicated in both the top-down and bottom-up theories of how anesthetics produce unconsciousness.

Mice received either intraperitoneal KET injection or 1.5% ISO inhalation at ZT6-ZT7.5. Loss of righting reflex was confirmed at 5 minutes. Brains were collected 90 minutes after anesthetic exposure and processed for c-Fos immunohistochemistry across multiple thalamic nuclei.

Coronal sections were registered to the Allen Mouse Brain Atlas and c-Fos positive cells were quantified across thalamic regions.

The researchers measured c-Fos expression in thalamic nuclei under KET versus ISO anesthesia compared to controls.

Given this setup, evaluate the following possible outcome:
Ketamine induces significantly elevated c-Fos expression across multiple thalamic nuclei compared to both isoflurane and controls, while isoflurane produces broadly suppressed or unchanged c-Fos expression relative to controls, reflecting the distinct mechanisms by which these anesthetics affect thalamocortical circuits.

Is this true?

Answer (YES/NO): NO